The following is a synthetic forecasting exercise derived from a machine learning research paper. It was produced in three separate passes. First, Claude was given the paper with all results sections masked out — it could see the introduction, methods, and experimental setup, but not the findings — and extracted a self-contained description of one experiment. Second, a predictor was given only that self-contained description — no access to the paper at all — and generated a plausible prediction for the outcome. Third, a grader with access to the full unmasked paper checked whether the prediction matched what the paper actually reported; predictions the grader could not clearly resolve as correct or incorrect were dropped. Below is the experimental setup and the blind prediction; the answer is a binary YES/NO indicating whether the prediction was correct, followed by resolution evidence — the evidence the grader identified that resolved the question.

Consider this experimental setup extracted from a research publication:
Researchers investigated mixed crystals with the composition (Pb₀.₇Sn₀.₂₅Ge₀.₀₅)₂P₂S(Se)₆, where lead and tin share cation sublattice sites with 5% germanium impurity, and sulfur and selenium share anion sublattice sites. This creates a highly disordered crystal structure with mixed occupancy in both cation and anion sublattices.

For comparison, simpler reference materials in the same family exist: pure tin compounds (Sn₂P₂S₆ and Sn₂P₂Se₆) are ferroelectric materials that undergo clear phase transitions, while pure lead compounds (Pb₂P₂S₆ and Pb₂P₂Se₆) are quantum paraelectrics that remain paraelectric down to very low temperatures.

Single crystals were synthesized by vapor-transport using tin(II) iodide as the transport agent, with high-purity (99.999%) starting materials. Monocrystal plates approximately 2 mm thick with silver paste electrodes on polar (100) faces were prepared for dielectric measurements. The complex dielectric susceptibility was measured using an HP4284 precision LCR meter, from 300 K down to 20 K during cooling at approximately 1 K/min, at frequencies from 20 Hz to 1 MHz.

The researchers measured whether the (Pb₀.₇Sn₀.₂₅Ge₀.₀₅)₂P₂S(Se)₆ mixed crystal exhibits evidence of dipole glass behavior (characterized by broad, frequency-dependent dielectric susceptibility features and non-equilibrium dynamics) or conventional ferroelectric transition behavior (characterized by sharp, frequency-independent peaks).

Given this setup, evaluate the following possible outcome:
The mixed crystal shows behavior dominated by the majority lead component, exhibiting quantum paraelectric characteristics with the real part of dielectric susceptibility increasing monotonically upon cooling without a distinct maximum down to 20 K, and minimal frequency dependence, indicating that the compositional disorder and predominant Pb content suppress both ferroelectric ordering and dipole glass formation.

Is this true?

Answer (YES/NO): NO